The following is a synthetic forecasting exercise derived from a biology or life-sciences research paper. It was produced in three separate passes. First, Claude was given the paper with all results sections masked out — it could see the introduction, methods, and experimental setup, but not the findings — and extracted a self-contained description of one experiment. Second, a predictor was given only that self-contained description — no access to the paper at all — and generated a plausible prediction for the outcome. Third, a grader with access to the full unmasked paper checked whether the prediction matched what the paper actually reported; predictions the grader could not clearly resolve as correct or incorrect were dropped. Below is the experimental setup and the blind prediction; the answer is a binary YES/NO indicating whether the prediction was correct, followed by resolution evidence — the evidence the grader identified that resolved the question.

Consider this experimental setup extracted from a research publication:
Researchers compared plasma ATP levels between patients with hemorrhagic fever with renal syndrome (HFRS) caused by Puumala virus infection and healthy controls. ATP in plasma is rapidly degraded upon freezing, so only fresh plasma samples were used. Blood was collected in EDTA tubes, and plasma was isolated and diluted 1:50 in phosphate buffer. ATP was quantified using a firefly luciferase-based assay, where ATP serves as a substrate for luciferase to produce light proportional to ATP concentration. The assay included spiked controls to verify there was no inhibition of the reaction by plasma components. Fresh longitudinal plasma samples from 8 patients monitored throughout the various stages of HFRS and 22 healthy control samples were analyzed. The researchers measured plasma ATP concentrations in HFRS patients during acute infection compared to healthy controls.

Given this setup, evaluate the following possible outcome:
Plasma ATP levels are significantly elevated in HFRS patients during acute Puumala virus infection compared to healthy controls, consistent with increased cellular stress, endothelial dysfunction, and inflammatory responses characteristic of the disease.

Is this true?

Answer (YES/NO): YES